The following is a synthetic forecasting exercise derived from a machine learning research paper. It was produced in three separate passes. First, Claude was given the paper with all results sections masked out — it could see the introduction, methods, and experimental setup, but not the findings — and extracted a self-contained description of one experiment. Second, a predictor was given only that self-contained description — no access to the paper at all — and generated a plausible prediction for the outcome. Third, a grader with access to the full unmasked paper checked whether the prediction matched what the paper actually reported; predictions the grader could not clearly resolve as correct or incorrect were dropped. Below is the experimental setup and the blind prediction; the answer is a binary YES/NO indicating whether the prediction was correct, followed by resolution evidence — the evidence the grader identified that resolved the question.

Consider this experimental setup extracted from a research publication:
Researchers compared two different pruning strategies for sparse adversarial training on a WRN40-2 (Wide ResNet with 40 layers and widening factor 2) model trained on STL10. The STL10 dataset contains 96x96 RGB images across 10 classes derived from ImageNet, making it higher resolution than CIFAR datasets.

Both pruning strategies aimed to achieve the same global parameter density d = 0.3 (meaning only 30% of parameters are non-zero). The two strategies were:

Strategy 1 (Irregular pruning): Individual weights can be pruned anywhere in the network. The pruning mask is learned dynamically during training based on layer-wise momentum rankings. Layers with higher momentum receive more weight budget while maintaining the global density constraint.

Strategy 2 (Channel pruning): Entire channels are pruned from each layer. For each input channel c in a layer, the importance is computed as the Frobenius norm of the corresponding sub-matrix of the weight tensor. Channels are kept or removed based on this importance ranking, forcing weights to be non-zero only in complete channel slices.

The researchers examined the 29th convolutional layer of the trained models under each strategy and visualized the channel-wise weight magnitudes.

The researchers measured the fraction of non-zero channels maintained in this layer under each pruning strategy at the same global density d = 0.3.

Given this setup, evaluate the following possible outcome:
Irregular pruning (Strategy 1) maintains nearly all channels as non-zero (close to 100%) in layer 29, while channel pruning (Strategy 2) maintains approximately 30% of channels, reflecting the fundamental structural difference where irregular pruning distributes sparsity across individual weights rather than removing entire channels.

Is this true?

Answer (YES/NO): NO